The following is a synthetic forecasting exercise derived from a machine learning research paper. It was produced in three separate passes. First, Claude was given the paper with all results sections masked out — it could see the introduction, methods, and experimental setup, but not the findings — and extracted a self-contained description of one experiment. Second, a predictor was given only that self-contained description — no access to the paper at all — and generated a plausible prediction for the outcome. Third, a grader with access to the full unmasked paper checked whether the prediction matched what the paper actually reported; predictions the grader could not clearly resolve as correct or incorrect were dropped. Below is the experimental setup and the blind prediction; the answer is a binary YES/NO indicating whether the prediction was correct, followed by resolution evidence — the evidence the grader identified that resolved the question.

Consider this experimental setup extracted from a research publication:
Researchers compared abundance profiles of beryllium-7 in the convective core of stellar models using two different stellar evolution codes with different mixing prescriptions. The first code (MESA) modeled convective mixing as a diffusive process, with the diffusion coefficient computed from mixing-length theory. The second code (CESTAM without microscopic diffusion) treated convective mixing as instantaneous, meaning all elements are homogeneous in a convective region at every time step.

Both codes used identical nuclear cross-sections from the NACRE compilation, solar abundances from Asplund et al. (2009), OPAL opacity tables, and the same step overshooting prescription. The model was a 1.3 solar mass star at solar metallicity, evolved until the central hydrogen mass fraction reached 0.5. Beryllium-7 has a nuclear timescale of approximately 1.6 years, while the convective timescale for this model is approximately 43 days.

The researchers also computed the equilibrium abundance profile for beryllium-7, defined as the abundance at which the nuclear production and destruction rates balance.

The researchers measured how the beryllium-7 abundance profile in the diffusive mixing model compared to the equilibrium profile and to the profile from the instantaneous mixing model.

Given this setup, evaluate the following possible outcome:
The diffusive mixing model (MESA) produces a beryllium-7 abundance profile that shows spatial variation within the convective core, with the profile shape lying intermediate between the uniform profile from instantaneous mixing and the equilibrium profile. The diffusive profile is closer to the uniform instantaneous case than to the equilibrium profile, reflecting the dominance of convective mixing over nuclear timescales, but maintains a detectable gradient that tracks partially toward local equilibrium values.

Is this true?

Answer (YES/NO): NO